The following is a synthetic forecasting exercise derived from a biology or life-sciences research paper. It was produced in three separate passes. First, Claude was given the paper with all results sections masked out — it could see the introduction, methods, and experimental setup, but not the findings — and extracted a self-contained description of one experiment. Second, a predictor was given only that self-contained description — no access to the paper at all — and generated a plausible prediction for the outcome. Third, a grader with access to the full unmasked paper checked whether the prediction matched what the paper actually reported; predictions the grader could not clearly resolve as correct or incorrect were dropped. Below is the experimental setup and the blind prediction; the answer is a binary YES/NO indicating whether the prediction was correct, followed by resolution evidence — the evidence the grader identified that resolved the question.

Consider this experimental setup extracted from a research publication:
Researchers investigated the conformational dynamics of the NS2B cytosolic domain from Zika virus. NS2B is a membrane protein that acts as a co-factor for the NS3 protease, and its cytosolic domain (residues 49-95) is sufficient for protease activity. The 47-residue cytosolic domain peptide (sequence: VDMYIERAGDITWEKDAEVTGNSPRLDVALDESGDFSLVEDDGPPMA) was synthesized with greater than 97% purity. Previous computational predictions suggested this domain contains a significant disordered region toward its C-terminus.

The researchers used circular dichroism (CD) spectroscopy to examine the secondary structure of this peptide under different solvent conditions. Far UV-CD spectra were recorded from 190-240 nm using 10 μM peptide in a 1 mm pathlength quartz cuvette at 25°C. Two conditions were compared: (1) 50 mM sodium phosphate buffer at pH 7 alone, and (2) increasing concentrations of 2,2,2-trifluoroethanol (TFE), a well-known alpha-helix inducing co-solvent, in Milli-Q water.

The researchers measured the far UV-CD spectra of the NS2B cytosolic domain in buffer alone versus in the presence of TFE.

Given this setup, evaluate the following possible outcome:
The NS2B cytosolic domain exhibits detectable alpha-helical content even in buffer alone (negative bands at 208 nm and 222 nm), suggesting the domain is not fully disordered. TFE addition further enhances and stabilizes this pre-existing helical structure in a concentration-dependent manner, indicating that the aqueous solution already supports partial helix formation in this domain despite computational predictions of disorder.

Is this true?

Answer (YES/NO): NO